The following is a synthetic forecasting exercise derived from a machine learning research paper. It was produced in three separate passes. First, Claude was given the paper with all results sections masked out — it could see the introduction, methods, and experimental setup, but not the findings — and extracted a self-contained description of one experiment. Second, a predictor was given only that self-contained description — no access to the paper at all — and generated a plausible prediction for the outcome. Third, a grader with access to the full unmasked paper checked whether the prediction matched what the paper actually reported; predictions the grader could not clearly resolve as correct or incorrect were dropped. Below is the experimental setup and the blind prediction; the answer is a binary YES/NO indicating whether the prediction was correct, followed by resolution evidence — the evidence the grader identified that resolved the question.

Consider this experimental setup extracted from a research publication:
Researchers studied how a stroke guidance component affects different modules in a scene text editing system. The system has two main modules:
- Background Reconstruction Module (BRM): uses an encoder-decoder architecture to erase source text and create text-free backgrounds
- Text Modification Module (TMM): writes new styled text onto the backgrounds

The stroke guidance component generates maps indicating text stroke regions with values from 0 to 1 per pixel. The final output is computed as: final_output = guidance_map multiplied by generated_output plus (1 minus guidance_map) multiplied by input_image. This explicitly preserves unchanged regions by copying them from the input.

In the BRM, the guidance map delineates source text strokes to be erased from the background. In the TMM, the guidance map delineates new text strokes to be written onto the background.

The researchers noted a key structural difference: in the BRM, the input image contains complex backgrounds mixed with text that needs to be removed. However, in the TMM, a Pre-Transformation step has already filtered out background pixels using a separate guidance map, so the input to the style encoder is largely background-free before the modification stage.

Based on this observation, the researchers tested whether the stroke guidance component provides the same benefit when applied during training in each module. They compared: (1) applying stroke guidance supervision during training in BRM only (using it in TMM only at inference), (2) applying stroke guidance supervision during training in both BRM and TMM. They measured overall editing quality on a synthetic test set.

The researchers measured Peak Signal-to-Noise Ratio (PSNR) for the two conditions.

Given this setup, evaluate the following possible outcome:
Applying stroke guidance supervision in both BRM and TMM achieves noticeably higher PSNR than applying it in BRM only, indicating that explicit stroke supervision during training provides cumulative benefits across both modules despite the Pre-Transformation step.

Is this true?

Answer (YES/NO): NO